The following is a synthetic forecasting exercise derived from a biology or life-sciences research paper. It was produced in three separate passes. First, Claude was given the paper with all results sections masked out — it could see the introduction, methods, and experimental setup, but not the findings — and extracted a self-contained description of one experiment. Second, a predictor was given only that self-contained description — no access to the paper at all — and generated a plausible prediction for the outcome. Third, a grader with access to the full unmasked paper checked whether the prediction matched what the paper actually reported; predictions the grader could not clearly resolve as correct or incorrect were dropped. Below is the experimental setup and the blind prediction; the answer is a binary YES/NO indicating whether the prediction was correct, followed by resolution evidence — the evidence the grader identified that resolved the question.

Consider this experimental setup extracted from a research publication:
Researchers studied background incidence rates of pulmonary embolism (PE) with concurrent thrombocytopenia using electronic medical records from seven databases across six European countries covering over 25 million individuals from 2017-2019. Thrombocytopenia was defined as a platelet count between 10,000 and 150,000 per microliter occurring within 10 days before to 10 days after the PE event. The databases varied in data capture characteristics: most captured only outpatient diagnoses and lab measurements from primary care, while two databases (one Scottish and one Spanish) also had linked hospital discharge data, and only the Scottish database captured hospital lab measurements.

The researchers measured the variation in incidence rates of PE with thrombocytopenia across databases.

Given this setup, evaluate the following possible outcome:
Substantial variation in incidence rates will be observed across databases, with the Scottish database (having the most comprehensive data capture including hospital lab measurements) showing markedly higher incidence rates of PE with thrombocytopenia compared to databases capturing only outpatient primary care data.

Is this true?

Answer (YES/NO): YES